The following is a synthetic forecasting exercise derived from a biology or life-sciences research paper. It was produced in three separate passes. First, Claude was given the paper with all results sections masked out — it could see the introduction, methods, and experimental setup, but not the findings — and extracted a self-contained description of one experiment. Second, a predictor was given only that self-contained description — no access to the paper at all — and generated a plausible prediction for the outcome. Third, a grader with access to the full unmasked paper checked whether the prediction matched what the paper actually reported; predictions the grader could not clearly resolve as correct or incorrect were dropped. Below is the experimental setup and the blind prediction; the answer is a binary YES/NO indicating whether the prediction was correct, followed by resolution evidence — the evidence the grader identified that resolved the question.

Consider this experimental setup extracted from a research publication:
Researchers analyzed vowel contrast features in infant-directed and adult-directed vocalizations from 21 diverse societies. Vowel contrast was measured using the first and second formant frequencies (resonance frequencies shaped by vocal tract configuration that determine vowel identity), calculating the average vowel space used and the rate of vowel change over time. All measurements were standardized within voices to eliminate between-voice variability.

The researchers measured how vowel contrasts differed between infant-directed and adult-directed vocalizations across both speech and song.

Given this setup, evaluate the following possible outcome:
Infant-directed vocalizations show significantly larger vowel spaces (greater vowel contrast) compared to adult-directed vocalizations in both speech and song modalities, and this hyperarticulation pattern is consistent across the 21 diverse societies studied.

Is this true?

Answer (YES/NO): NO